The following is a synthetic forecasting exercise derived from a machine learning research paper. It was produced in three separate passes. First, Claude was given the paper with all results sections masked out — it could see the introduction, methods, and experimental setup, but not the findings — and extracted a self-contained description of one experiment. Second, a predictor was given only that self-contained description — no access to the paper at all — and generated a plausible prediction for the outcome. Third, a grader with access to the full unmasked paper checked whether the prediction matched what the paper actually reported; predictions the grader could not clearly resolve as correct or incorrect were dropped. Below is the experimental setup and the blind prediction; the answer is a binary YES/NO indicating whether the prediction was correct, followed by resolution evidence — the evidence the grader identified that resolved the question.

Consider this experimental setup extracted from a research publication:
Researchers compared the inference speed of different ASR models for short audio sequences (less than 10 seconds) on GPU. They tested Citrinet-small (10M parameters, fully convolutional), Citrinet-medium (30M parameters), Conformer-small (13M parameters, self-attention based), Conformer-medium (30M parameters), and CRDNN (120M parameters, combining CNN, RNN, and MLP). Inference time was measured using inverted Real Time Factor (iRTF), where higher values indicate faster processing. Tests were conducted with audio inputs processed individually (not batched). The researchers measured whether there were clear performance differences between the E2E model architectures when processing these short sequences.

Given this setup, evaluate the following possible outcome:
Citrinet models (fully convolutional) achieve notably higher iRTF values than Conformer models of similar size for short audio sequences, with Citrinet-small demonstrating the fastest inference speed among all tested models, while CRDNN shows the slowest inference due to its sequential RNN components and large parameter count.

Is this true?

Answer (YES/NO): NO